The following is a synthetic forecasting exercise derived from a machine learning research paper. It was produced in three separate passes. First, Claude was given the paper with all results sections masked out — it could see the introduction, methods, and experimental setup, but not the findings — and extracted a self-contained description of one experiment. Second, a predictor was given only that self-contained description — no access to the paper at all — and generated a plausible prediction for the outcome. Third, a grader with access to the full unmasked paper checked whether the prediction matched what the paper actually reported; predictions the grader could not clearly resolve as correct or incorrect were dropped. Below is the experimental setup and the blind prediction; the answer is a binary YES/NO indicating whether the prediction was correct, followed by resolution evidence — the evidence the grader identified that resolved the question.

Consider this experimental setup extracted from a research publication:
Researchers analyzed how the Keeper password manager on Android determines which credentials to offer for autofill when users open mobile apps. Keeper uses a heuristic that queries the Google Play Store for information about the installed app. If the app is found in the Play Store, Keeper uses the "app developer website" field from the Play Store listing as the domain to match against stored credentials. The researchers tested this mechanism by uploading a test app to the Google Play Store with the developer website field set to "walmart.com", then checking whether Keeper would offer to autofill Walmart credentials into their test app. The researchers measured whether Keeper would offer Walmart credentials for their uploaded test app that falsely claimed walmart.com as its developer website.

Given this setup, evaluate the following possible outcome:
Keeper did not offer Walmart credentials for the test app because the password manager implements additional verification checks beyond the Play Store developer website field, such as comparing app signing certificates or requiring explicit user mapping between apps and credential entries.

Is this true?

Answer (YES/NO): NO